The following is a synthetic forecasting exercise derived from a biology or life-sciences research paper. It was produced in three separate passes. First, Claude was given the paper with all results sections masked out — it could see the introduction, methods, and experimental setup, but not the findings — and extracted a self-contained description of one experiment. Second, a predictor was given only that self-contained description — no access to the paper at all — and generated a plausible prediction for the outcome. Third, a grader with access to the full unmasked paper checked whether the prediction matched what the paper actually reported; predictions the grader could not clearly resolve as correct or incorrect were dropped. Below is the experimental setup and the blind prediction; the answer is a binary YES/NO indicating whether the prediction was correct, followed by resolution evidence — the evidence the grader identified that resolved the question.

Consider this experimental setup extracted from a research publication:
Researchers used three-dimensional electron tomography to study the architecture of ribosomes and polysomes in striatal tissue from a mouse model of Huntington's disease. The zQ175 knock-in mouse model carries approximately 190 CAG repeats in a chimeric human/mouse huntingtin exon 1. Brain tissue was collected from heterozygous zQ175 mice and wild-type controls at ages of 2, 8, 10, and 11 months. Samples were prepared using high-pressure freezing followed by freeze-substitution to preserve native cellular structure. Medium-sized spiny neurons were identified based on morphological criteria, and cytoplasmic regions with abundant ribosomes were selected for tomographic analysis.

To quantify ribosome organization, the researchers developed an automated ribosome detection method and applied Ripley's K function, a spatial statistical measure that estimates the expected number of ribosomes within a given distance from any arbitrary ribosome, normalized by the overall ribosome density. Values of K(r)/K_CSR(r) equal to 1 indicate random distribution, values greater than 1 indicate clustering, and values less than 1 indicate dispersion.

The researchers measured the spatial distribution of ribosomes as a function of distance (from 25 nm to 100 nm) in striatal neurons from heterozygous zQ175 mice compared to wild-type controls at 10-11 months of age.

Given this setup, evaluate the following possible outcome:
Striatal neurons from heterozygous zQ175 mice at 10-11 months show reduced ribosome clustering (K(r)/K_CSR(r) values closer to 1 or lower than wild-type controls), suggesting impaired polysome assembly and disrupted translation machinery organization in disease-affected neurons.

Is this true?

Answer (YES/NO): NO